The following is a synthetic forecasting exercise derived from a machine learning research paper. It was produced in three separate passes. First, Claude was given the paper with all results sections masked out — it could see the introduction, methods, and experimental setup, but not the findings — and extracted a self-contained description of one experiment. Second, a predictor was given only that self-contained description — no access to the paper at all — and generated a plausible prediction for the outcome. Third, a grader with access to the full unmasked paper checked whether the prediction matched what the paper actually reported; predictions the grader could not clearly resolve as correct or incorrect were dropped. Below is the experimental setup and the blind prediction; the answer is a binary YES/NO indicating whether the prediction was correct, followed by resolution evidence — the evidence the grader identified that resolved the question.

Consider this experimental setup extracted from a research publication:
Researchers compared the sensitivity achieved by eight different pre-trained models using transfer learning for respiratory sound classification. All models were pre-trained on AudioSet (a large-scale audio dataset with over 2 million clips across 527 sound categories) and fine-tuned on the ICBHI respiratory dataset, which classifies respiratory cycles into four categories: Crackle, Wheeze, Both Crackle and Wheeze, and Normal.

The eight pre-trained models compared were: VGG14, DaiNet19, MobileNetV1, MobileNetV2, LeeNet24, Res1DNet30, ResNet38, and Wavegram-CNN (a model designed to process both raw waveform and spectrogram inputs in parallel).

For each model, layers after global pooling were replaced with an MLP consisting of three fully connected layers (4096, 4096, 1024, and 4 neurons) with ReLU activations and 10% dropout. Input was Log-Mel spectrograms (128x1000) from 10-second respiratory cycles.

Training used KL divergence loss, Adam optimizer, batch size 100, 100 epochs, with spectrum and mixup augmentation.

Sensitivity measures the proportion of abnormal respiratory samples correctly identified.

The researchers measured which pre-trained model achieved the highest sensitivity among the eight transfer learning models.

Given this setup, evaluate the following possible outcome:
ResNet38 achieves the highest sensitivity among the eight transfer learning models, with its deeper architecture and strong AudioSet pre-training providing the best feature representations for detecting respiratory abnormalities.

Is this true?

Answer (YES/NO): NO